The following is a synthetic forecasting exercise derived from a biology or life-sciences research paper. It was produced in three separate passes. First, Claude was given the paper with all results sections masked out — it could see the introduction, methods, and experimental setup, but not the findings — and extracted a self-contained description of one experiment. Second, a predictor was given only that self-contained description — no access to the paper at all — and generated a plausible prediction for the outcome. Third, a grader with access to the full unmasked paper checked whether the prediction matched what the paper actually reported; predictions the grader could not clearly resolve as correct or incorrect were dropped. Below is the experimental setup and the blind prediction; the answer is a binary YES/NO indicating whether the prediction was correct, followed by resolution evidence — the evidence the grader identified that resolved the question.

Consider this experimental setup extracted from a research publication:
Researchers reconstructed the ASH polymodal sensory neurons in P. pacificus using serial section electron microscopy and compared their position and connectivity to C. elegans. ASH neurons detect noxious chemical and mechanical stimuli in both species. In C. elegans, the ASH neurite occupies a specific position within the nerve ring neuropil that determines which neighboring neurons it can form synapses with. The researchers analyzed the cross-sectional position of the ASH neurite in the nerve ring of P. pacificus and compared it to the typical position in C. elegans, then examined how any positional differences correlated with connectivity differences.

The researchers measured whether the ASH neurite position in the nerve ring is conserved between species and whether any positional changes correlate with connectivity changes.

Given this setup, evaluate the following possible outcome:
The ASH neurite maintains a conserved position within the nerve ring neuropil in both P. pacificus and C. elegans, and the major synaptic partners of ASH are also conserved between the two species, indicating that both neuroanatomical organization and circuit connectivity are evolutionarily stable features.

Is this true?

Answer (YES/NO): NO